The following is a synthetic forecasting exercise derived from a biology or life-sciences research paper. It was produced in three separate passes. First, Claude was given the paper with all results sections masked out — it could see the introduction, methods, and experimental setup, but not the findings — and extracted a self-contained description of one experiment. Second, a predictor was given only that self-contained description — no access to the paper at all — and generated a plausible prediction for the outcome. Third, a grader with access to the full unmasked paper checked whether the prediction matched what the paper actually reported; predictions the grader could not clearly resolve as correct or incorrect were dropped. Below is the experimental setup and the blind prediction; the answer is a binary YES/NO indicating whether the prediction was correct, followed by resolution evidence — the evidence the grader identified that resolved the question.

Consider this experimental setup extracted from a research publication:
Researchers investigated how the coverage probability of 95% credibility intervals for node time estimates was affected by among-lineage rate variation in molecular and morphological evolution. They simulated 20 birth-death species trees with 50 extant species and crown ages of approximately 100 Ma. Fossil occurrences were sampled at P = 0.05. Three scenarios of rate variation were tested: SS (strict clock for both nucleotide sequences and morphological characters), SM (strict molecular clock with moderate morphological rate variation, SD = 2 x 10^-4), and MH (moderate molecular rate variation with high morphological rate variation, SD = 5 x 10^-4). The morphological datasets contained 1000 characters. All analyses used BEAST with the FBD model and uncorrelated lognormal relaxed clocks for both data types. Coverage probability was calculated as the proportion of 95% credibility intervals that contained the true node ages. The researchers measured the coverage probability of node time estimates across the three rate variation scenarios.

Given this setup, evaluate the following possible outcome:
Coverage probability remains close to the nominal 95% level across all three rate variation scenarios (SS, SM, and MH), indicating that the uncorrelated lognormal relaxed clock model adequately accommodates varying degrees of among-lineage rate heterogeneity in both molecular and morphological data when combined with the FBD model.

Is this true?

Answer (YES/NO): NO